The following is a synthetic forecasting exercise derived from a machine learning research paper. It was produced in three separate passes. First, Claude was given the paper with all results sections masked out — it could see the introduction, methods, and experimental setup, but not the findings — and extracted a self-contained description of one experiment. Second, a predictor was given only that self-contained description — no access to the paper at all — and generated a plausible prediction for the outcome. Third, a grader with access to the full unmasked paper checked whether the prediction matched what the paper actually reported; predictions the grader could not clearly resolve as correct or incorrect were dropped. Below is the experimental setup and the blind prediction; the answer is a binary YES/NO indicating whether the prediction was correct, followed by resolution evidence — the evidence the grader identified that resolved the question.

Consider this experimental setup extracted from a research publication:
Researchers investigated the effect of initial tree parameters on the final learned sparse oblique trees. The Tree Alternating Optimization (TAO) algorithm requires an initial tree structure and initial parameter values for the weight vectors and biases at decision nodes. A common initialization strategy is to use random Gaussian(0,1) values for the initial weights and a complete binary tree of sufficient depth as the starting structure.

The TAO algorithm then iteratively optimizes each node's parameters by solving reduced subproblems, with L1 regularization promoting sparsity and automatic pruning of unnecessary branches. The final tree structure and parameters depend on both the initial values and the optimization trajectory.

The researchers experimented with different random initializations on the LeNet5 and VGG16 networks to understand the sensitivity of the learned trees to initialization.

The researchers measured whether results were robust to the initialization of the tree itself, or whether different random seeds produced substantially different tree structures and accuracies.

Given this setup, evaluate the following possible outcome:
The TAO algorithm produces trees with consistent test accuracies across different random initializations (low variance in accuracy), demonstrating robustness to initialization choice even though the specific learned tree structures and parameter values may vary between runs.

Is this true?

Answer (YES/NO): YES